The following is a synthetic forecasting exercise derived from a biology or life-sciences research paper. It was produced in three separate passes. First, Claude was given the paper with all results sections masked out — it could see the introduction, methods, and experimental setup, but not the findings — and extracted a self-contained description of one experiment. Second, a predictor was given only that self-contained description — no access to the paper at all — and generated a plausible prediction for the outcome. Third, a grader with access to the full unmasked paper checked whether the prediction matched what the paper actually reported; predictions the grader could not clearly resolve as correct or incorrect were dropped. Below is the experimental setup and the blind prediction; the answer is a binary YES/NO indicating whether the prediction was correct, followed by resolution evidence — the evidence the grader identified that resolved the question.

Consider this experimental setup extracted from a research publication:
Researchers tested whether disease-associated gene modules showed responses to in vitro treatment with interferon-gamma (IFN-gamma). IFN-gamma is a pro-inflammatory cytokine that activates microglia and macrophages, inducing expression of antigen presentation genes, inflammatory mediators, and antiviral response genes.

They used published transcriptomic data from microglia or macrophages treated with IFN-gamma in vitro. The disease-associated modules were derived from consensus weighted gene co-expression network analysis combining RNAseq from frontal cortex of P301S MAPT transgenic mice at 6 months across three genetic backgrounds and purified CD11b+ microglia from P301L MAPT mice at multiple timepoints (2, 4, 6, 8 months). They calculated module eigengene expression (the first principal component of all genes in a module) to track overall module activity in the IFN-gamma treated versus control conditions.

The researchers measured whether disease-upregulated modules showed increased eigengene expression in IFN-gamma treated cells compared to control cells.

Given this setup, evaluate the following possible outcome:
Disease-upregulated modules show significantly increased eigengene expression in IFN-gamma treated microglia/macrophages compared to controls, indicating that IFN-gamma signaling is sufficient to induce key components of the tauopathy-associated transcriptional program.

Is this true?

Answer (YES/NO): NO